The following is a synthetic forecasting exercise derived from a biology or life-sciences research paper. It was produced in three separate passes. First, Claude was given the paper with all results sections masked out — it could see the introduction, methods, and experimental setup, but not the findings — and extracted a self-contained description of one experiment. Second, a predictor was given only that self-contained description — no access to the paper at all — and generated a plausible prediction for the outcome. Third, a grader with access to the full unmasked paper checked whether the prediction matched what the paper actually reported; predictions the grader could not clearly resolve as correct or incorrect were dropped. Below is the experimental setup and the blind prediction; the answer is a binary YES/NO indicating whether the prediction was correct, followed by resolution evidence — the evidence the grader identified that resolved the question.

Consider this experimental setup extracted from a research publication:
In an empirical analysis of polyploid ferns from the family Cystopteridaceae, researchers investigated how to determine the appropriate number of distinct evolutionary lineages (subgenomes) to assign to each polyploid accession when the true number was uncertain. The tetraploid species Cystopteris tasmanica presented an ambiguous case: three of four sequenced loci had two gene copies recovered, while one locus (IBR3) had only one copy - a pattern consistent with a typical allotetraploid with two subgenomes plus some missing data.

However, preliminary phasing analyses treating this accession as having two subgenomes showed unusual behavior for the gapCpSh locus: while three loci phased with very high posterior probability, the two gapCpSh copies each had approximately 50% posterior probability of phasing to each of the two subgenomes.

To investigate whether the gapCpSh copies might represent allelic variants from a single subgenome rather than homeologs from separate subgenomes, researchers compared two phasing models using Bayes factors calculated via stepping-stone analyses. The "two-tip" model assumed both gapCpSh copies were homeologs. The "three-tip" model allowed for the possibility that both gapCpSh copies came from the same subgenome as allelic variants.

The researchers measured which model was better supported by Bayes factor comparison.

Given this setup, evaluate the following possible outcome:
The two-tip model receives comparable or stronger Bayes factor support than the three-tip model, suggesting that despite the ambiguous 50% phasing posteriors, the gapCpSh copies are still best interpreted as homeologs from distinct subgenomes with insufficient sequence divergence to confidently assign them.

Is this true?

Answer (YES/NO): NO